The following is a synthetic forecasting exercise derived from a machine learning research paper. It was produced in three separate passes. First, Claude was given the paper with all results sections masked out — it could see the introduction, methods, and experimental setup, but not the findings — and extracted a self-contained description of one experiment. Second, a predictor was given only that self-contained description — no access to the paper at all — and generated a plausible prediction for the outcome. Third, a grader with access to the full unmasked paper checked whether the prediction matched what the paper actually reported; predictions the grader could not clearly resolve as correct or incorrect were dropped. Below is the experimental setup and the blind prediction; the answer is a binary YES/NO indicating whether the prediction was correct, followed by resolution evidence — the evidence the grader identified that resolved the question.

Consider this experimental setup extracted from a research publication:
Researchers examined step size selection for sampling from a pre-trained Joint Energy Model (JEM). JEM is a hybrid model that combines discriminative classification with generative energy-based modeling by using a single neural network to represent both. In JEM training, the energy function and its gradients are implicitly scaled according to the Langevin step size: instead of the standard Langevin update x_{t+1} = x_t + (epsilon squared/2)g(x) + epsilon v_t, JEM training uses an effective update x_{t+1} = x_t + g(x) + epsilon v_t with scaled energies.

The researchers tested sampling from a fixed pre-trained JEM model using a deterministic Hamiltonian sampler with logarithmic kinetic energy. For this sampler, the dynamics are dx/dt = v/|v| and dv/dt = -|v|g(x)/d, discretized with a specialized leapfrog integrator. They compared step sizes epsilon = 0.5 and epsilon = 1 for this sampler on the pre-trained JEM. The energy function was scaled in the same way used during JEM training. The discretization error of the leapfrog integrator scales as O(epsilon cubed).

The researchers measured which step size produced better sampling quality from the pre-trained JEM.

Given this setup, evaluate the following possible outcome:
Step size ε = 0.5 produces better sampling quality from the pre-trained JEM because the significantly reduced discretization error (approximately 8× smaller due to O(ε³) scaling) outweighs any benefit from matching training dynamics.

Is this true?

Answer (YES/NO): NO